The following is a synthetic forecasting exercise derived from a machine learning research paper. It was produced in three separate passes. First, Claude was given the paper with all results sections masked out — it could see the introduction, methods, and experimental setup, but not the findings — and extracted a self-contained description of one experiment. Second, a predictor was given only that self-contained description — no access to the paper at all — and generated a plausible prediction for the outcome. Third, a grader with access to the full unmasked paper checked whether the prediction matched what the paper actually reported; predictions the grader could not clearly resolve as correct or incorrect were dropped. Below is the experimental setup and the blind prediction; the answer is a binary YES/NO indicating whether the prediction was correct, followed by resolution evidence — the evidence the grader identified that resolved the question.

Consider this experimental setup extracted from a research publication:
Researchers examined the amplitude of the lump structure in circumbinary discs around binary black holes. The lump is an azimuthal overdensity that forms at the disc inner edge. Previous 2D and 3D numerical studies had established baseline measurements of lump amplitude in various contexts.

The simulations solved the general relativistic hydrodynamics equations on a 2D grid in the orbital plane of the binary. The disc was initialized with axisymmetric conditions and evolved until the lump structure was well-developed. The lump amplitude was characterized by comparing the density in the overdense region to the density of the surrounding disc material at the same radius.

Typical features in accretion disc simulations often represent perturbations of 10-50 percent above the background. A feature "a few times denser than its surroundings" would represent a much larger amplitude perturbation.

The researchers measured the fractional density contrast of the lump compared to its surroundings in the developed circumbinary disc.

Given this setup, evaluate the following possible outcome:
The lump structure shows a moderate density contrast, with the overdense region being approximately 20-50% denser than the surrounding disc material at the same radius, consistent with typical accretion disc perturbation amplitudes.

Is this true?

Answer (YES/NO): NO